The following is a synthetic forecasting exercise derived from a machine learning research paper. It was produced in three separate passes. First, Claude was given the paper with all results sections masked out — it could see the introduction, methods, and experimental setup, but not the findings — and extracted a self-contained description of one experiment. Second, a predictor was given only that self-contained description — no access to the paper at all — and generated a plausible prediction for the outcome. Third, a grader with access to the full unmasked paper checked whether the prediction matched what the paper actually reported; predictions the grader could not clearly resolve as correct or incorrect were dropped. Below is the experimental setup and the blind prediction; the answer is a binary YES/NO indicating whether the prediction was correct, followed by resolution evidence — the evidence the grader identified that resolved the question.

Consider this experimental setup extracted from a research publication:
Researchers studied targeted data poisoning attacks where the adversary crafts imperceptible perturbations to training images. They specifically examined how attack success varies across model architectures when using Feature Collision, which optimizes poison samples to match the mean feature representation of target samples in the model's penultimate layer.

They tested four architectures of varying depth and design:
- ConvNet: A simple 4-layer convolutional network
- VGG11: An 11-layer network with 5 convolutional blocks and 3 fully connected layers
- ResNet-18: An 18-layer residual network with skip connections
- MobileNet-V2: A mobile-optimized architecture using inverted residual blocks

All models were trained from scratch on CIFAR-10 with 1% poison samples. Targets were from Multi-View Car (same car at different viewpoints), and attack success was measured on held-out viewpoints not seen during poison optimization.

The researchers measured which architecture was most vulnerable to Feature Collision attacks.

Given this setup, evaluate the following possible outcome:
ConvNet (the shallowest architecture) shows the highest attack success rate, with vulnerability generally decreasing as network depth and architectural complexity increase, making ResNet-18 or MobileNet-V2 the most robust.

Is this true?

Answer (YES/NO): NO